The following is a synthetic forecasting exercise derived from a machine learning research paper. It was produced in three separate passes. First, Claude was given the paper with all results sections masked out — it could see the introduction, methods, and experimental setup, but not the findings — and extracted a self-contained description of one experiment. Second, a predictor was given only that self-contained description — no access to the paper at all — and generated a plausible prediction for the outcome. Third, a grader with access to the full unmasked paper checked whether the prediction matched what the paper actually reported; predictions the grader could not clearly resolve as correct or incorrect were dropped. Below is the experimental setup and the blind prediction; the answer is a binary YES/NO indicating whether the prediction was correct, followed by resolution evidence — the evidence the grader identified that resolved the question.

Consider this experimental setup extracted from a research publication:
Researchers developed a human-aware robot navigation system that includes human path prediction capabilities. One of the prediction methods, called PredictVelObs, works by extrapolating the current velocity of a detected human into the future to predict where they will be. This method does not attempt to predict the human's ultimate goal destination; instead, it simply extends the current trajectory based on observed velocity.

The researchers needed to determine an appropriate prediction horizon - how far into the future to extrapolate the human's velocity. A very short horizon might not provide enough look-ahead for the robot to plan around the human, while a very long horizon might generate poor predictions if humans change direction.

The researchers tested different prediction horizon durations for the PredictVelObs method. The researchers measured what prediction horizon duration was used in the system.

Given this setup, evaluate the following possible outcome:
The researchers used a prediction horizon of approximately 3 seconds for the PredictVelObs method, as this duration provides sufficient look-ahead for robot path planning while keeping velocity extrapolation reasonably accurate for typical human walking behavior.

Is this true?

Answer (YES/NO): NO